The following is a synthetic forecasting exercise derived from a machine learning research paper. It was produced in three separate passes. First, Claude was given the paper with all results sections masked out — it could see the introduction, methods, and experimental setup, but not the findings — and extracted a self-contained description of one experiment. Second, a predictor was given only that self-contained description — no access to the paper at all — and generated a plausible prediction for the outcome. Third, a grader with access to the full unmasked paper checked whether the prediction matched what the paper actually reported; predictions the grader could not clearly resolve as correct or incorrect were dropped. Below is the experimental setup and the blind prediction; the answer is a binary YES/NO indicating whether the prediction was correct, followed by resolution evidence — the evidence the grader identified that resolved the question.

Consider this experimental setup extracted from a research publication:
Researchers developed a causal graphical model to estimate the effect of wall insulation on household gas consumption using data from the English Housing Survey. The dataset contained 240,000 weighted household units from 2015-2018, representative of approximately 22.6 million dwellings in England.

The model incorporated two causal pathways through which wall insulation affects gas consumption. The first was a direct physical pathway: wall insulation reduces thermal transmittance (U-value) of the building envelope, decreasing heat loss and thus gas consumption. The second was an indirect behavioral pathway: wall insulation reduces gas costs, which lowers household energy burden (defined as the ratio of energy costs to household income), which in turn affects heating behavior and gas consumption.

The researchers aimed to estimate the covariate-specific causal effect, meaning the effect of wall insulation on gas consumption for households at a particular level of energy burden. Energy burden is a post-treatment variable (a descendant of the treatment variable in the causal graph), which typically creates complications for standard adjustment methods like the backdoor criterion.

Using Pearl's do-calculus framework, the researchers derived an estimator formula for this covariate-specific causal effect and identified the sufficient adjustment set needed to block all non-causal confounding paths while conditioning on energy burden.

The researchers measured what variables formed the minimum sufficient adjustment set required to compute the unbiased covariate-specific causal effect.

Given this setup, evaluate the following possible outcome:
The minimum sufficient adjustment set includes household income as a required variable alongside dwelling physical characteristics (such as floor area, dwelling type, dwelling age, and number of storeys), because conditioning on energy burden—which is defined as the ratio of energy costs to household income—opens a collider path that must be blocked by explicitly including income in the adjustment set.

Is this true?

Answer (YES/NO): NO